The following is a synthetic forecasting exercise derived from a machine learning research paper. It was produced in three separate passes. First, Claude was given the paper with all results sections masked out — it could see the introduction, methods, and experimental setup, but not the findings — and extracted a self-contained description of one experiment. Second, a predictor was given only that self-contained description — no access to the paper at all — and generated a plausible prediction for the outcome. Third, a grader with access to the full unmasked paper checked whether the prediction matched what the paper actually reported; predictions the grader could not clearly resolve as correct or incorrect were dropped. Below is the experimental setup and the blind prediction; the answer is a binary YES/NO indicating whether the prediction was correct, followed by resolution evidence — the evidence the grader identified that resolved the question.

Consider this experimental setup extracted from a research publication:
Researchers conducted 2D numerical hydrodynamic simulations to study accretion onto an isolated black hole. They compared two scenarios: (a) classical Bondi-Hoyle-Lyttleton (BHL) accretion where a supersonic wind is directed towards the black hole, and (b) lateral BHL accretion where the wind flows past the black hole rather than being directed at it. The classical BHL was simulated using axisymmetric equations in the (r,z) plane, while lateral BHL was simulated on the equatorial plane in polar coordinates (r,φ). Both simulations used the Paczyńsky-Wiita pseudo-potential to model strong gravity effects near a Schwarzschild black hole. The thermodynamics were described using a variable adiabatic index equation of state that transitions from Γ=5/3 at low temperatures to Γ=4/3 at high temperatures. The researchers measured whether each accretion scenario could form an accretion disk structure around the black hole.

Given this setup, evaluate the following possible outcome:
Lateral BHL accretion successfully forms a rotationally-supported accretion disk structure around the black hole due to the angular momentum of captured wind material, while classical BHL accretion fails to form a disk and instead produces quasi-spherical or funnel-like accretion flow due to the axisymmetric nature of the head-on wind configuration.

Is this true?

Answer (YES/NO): YES